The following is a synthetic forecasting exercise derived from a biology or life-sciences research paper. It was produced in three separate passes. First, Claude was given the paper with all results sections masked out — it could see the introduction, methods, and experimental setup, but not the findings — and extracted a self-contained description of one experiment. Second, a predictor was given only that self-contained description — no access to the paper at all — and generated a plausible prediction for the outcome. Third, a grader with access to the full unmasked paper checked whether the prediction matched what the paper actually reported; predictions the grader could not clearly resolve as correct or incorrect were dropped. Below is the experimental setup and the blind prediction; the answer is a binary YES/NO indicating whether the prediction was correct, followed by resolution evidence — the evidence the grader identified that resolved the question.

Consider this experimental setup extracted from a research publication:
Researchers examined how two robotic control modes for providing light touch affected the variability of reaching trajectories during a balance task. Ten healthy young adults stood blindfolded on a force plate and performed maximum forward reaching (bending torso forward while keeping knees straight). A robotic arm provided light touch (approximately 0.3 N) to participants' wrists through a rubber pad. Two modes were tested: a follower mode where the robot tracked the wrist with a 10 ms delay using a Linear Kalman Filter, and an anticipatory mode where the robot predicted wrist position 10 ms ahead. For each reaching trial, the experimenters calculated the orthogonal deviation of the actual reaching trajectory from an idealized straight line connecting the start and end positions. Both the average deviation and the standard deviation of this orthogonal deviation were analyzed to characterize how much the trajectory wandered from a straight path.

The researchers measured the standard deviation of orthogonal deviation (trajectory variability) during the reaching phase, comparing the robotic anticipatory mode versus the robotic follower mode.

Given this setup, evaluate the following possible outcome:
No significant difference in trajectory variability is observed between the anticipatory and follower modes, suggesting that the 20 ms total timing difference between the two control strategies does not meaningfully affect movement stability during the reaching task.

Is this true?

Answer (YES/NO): YES